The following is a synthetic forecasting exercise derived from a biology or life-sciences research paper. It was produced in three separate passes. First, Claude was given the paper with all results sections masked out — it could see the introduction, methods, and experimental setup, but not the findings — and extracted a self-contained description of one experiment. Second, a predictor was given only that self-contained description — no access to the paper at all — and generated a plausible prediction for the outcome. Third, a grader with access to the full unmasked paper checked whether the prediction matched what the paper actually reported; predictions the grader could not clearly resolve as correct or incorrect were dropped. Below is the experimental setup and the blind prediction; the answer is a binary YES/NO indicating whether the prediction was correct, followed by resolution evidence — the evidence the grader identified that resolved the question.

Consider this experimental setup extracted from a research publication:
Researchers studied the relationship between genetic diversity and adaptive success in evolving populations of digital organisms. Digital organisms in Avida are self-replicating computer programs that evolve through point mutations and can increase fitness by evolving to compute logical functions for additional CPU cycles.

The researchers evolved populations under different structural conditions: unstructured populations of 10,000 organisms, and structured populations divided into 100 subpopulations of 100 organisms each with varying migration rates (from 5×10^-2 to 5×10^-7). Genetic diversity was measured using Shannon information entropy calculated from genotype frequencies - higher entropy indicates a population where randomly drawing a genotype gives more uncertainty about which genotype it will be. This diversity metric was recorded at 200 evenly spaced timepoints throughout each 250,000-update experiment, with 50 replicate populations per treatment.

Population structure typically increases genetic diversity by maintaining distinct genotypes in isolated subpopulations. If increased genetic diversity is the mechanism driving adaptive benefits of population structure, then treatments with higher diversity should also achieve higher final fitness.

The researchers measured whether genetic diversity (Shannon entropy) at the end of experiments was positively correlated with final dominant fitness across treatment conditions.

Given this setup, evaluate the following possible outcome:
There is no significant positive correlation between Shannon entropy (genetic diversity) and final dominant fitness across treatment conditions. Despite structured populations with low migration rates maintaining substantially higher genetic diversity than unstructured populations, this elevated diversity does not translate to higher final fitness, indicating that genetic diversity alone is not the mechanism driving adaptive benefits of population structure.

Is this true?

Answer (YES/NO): YES